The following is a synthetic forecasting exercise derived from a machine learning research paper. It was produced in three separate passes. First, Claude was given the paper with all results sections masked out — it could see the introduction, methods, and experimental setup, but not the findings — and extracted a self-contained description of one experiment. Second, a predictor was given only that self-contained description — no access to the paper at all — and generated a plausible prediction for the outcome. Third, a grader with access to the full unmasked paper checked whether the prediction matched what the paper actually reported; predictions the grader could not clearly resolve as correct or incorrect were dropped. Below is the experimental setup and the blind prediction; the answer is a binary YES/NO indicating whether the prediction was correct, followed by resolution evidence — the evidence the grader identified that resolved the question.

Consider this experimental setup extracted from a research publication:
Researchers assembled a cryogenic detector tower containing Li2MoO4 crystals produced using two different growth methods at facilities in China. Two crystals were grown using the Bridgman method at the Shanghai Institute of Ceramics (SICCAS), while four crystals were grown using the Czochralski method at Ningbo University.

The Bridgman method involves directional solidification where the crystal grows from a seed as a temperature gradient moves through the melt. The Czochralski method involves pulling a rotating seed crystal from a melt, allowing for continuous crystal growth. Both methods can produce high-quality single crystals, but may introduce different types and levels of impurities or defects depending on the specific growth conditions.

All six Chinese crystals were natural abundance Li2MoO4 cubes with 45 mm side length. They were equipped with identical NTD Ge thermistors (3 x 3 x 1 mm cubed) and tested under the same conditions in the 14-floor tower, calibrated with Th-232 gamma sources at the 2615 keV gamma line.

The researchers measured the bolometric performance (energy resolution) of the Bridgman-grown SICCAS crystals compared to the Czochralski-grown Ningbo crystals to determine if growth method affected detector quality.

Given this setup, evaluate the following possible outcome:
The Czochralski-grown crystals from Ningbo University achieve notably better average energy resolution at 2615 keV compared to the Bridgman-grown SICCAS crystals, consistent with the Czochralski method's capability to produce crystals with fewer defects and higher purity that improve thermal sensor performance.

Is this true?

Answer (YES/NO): NO